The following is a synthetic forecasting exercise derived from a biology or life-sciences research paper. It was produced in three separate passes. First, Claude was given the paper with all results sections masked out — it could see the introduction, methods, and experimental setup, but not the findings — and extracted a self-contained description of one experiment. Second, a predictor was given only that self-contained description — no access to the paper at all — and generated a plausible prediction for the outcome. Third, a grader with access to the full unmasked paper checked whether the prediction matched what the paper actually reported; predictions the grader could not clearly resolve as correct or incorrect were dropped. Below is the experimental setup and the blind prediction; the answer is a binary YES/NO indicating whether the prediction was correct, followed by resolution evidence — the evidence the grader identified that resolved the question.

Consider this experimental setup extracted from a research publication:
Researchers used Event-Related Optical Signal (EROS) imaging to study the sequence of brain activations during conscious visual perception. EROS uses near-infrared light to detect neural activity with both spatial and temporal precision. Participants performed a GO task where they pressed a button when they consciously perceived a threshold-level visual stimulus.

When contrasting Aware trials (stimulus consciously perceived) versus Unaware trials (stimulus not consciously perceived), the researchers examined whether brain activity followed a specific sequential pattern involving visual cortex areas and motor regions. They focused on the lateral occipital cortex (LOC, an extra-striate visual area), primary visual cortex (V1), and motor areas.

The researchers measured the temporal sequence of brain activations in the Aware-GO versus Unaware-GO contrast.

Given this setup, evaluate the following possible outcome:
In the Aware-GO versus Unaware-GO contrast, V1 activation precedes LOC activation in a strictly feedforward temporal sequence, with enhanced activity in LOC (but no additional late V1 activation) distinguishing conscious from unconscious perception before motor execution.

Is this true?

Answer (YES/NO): NO